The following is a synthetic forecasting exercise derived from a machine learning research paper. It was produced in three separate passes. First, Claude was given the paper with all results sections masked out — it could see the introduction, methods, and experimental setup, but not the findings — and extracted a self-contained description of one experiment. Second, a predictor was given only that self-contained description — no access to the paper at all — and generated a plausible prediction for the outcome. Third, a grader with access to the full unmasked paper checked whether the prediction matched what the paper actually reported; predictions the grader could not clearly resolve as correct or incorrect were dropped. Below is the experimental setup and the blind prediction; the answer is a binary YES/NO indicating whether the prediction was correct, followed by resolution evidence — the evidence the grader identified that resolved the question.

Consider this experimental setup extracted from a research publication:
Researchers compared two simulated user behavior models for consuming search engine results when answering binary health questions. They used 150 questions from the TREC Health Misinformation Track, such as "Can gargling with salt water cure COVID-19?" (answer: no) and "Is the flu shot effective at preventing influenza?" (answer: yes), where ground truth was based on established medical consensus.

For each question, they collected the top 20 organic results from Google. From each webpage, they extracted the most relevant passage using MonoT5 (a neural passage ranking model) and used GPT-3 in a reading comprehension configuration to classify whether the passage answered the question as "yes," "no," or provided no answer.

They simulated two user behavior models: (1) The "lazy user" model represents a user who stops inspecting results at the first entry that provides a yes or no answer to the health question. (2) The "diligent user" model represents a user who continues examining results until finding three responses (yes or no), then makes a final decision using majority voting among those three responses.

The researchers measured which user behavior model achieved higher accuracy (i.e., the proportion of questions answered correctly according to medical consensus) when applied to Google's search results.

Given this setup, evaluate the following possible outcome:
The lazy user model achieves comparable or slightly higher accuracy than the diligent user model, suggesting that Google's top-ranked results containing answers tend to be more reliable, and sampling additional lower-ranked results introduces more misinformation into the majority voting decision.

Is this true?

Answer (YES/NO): YES